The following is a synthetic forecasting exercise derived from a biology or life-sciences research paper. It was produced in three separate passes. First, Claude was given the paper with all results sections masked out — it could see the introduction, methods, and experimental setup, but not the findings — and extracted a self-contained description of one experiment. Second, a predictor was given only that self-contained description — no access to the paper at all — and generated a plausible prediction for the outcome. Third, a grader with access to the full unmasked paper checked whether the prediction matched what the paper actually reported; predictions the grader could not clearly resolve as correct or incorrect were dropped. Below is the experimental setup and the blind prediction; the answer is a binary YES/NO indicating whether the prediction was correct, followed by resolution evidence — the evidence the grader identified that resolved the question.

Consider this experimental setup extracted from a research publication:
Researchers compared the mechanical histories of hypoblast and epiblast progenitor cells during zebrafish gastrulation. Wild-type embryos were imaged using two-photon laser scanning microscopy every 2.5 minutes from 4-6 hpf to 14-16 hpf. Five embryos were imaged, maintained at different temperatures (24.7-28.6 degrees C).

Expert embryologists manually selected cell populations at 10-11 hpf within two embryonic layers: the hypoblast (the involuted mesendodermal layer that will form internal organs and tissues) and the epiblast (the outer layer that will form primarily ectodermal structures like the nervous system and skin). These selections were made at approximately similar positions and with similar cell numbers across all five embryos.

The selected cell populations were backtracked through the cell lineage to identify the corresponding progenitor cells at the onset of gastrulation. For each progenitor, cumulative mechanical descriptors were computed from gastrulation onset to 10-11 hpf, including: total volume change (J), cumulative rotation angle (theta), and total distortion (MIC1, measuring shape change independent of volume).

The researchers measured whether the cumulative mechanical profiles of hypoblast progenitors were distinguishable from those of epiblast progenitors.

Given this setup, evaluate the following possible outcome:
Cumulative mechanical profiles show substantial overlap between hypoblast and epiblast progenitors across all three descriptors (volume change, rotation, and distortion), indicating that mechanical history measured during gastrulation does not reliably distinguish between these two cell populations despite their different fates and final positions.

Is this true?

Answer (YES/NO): NO